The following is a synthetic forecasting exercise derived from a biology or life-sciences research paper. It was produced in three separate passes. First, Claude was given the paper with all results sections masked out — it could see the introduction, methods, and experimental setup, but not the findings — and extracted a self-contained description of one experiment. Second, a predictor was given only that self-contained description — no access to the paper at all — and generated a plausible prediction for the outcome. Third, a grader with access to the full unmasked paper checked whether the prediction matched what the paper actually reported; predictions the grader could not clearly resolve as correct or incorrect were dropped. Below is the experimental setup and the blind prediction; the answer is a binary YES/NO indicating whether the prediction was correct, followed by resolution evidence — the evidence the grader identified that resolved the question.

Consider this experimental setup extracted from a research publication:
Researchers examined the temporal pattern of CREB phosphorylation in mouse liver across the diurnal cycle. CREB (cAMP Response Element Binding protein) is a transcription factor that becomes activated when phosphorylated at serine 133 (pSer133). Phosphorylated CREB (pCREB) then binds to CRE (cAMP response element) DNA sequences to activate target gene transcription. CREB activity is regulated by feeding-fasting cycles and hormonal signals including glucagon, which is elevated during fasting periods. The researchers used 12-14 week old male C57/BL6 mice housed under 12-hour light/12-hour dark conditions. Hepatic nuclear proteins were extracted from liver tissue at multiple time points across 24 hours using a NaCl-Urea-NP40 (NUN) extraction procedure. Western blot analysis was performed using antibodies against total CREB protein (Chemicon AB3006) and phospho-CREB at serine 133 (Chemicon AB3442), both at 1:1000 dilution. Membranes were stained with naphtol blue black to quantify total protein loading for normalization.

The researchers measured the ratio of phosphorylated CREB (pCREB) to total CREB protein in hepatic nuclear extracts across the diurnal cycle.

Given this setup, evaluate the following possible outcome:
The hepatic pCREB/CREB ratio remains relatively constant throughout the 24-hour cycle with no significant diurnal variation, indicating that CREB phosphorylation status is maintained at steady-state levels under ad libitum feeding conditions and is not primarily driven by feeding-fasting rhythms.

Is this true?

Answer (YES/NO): NO